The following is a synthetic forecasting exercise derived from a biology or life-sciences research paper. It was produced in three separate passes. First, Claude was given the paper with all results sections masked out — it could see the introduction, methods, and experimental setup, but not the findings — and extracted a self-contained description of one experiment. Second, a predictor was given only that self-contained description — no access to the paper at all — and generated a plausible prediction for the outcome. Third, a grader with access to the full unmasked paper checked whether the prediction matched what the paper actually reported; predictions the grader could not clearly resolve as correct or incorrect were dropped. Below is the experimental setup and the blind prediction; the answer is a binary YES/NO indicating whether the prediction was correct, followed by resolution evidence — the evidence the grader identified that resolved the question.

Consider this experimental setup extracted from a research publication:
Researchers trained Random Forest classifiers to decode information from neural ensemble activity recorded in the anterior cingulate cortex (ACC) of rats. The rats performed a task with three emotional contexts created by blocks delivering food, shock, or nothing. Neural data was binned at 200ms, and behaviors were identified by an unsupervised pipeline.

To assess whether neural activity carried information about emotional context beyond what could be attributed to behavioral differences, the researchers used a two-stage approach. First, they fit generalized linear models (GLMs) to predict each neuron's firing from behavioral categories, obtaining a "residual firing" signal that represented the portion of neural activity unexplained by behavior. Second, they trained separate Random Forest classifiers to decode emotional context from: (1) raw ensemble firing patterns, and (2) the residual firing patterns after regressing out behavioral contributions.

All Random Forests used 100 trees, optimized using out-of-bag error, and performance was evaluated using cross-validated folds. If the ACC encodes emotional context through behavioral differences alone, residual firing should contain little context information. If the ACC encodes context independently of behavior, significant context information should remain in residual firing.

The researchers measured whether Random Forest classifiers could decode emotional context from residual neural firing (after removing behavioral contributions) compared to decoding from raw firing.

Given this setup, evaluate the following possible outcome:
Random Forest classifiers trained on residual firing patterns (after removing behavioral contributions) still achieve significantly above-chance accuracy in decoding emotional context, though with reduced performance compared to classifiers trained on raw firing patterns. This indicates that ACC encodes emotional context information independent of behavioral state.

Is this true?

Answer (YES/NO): NO